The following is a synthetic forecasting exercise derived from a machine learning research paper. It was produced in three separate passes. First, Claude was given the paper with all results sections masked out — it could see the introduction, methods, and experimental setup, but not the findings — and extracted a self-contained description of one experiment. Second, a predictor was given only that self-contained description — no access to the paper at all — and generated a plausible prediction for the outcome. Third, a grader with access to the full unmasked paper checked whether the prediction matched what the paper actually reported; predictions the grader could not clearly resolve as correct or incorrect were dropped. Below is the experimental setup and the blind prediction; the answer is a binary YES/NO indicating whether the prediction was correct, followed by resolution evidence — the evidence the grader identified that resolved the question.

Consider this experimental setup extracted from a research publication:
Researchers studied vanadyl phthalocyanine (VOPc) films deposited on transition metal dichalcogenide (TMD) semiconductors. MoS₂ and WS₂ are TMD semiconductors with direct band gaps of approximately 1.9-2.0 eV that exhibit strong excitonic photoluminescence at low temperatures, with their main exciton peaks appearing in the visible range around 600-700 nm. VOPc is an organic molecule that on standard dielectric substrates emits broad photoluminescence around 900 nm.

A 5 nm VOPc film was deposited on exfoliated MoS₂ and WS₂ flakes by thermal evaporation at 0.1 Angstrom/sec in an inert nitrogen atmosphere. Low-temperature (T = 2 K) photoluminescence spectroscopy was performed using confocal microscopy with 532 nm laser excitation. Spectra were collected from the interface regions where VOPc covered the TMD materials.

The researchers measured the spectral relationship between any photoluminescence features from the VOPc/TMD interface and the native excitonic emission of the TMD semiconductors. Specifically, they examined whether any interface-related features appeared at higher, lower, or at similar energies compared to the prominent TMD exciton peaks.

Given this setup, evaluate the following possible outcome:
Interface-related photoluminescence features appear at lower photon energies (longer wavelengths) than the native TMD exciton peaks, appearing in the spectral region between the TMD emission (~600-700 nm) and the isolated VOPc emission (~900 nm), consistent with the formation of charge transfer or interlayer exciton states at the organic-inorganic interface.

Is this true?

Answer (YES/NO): NO